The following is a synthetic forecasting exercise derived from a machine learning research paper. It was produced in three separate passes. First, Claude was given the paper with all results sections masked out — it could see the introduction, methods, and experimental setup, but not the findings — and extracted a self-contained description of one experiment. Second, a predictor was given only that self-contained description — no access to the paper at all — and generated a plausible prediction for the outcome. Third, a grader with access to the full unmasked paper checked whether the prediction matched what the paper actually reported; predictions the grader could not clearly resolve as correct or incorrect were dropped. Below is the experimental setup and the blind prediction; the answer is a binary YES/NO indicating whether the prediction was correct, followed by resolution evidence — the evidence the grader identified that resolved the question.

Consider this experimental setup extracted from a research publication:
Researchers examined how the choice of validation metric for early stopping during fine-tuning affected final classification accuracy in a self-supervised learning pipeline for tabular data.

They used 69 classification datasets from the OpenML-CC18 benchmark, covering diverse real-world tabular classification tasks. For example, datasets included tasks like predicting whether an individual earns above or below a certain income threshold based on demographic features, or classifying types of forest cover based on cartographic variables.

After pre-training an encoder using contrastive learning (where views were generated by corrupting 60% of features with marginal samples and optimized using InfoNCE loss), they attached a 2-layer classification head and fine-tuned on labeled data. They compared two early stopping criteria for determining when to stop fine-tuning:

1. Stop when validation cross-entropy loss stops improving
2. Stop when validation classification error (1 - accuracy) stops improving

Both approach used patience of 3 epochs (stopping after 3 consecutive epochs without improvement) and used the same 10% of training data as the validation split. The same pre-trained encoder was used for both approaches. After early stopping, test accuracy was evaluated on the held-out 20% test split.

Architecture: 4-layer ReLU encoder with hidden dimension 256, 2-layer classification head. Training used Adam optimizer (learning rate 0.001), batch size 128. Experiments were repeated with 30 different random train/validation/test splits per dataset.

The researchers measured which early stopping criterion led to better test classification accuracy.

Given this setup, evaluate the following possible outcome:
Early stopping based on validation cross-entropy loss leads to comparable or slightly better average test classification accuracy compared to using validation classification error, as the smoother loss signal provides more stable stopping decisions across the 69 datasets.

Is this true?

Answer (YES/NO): NO